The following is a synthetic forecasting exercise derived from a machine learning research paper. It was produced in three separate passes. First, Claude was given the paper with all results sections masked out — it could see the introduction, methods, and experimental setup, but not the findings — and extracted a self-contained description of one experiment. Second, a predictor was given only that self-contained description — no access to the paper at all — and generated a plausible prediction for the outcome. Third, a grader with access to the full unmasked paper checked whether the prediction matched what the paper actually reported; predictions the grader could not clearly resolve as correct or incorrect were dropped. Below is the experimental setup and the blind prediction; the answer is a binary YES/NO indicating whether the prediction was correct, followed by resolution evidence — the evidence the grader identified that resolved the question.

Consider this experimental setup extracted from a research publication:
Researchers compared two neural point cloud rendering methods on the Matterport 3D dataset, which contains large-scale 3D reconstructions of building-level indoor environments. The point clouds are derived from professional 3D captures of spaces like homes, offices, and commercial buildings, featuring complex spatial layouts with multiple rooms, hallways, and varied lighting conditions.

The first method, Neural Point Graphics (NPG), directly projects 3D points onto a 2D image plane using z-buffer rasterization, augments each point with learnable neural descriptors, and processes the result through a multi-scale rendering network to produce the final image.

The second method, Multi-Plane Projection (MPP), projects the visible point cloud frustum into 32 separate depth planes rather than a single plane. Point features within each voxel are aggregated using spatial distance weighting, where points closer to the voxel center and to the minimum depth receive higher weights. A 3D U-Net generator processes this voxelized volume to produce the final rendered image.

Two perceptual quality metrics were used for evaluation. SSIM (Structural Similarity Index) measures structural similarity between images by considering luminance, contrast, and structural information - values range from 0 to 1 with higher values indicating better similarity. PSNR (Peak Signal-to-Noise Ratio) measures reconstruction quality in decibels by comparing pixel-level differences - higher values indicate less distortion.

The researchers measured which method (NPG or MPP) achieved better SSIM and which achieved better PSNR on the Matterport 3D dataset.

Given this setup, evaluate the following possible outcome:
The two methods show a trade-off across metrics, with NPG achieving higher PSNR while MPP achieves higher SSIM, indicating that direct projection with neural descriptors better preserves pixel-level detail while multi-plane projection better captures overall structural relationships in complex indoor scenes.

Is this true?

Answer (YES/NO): YES